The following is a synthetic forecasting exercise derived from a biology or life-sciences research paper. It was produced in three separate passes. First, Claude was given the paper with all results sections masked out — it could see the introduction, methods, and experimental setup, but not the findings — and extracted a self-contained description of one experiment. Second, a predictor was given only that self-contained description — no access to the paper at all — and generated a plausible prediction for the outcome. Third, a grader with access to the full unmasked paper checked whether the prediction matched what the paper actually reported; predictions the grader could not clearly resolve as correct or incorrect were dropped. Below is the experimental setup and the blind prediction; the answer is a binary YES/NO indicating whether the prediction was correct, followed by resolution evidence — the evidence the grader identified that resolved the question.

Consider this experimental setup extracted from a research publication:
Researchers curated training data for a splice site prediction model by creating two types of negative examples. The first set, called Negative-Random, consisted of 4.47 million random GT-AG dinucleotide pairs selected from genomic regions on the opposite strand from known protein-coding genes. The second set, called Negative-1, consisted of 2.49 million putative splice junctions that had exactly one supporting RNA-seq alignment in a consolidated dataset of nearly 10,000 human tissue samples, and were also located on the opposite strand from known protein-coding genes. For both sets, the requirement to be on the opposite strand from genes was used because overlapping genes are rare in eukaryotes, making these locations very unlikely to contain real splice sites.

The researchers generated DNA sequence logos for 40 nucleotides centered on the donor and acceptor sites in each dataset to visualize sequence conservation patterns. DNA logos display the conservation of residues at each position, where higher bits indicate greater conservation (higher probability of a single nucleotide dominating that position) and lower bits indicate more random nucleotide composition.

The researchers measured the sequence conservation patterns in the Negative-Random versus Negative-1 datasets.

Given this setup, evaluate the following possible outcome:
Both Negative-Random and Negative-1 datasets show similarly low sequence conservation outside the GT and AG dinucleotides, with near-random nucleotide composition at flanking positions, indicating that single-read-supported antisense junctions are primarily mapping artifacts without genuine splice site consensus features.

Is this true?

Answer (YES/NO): NO